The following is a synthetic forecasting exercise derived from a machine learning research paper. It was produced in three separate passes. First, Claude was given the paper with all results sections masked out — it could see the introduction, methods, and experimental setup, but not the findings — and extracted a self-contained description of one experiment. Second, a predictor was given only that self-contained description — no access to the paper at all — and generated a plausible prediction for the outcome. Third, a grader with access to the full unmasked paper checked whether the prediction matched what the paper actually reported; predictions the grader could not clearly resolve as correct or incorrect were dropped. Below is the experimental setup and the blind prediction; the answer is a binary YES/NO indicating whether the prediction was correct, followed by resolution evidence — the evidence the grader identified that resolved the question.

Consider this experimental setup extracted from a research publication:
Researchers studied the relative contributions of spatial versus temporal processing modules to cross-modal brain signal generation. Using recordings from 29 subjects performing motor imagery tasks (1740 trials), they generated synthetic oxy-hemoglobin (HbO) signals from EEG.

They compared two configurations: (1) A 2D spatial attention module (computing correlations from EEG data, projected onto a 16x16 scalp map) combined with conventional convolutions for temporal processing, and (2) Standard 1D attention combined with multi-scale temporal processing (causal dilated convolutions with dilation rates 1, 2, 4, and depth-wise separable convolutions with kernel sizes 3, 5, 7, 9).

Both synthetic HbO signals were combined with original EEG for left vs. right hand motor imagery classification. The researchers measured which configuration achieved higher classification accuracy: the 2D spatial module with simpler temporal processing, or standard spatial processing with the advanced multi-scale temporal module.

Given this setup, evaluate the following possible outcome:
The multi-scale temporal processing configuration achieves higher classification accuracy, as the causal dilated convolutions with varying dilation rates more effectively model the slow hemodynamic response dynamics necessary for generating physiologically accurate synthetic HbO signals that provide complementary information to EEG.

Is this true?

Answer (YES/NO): NO